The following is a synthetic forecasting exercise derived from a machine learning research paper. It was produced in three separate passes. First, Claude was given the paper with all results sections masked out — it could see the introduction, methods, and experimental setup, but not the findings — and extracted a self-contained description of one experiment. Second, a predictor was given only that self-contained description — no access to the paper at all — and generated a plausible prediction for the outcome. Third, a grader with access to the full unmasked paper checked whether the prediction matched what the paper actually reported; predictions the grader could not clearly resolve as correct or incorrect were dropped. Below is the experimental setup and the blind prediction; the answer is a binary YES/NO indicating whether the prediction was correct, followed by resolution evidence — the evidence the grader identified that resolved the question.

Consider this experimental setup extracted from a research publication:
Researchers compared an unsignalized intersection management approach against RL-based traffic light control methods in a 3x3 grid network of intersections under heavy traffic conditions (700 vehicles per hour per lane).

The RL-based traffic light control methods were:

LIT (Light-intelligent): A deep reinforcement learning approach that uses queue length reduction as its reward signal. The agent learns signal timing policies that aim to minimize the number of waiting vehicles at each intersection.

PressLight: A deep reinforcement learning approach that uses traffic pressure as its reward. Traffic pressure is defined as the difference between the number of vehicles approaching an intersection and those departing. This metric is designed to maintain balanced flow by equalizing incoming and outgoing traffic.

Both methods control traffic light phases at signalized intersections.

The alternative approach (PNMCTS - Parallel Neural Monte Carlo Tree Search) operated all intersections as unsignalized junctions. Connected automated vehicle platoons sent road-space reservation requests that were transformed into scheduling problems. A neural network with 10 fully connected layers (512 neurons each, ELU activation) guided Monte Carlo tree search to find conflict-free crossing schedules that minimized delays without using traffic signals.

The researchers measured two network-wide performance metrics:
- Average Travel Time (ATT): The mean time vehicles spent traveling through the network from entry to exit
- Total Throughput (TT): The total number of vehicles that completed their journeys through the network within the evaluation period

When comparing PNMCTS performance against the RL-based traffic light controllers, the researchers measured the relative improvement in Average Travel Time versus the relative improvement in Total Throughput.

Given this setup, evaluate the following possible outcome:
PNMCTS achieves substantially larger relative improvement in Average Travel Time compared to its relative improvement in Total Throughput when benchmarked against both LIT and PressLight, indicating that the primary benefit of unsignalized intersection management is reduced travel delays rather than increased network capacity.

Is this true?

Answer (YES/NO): YES